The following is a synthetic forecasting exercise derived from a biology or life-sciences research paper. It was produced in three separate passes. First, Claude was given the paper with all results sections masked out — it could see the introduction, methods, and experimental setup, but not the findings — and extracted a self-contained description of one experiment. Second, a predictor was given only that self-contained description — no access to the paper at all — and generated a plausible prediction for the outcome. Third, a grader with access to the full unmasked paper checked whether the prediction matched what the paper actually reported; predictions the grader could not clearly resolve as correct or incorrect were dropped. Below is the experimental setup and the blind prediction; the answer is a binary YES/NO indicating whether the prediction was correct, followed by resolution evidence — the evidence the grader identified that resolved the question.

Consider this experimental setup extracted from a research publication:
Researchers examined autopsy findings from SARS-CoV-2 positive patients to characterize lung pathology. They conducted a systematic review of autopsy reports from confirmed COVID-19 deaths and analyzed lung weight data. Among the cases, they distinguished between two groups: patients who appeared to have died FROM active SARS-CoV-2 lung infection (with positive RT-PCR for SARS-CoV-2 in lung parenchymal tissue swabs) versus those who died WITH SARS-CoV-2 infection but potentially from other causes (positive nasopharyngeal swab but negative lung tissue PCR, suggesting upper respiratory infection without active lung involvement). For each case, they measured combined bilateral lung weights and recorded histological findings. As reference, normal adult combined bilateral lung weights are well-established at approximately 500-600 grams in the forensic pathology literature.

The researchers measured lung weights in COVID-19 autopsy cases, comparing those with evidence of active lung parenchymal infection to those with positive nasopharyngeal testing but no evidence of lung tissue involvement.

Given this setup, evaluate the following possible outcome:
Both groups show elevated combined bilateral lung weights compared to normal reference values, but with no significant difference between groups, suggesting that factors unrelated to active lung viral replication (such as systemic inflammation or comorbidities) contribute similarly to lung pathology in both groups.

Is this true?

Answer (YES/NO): NO